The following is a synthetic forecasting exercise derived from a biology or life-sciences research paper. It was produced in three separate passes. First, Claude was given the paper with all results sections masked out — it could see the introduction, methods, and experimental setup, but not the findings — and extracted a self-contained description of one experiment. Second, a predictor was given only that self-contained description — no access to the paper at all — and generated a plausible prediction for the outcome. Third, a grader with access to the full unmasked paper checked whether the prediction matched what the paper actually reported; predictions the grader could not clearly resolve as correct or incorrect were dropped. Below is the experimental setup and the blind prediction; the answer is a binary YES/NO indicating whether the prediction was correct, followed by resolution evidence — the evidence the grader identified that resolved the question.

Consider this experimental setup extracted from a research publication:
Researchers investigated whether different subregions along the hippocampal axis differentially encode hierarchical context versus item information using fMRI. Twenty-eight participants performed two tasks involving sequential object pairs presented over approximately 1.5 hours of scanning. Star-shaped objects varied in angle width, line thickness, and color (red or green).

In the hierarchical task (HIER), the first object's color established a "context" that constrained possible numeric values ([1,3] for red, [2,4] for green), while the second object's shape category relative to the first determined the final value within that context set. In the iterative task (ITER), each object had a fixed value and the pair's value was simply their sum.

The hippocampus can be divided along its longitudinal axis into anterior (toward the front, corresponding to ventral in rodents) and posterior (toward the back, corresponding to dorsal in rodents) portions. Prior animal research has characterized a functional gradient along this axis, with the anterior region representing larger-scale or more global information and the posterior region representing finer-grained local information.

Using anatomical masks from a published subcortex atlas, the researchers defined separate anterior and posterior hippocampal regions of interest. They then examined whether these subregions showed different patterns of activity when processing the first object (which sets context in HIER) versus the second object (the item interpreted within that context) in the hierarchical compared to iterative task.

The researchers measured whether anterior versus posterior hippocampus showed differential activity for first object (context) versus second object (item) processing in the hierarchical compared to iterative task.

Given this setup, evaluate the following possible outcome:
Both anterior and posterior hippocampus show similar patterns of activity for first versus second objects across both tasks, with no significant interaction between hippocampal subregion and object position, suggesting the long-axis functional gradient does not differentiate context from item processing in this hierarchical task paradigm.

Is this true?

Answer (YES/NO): NO